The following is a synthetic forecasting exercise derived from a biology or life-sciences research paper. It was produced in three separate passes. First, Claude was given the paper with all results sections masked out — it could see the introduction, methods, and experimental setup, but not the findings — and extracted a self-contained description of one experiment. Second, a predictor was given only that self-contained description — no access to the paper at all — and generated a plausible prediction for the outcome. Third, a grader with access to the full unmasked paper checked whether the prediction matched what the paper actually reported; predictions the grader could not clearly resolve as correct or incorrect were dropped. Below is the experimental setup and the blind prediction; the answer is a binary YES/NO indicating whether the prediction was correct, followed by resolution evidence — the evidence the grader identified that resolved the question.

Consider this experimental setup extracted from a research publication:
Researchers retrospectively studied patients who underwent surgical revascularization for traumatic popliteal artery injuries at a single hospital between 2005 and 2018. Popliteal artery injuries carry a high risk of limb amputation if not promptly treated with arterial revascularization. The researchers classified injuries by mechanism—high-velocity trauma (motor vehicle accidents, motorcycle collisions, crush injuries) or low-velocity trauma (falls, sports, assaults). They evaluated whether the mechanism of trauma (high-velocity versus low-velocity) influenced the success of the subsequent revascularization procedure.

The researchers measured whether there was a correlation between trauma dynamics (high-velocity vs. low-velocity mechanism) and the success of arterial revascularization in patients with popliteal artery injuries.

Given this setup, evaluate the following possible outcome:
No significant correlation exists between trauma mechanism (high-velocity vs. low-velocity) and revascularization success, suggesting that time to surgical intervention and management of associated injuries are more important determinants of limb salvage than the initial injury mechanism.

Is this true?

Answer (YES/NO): YES